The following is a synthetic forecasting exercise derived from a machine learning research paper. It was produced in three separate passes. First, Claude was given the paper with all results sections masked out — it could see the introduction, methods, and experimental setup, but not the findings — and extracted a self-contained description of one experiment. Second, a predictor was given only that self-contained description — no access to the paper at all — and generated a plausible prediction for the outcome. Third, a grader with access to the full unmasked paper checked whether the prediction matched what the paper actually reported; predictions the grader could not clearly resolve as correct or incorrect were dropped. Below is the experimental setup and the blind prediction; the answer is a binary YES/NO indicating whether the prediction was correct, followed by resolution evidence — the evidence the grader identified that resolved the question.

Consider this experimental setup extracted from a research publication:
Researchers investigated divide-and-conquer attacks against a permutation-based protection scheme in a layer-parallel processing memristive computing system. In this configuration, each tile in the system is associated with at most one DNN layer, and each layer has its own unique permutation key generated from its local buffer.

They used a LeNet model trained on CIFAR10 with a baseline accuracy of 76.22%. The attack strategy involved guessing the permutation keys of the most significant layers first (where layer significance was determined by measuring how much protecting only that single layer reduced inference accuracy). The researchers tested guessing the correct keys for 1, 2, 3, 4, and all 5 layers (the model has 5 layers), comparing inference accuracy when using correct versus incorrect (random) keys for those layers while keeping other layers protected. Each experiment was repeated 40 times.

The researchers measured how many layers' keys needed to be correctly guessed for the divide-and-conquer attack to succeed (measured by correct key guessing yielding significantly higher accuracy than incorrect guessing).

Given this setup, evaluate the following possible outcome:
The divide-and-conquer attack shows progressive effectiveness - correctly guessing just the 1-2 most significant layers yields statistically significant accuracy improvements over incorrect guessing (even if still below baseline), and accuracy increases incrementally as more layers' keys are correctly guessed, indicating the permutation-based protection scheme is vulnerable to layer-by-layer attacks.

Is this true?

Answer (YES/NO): NO